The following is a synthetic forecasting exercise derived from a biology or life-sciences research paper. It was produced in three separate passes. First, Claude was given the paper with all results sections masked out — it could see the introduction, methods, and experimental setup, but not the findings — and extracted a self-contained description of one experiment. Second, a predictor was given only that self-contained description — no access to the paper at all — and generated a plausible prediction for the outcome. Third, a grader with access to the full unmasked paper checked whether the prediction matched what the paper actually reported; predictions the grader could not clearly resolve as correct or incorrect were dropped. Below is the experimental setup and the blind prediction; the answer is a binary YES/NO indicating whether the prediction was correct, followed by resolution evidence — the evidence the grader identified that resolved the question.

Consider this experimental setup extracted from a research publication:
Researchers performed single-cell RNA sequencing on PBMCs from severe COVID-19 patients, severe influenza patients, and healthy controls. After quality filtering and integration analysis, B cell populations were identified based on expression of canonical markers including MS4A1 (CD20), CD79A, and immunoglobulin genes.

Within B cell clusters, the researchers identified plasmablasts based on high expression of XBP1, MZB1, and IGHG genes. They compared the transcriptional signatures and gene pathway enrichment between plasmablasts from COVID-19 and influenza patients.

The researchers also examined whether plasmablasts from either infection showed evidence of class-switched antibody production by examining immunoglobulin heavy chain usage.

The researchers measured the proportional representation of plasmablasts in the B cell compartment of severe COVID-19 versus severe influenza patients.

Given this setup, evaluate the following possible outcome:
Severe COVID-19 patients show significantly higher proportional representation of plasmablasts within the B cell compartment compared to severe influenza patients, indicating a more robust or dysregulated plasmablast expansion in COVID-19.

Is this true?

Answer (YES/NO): YES